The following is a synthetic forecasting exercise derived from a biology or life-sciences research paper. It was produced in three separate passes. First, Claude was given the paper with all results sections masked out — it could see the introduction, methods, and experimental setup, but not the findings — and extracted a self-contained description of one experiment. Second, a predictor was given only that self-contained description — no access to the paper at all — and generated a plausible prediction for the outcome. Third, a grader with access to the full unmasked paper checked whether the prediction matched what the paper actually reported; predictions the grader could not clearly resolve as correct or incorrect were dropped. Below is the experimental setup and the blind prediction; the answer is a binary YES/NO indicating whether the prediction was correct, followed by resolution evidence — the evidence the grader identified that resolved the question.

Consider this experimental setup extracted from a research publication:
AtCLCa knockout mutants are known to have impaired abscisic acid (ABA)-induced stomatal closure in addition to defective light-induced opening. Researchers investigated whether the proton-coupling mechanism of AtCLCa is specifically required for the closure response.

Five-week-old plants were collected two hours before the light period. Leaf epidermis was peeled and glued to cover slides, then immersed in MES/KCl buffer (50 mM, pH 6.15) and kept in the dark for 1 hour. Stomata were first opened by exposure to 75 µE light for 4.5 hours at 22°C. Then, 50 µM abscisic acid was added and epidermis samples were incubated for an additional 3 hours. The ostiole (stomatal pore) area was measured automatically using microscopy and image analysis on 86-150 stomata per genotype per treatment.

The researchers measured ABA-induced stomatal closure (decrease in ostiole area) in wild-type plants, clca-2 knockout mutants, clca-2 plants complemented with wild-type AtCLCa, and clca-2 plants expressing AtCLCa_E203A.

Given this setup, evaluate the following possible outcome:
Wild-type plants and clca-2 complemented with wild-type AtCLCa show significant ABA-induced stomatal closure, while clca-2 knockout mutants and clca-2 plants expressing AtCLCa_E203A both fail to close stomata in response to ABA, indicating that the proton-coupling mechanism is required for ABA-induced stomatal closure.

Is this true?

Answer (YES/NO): YES